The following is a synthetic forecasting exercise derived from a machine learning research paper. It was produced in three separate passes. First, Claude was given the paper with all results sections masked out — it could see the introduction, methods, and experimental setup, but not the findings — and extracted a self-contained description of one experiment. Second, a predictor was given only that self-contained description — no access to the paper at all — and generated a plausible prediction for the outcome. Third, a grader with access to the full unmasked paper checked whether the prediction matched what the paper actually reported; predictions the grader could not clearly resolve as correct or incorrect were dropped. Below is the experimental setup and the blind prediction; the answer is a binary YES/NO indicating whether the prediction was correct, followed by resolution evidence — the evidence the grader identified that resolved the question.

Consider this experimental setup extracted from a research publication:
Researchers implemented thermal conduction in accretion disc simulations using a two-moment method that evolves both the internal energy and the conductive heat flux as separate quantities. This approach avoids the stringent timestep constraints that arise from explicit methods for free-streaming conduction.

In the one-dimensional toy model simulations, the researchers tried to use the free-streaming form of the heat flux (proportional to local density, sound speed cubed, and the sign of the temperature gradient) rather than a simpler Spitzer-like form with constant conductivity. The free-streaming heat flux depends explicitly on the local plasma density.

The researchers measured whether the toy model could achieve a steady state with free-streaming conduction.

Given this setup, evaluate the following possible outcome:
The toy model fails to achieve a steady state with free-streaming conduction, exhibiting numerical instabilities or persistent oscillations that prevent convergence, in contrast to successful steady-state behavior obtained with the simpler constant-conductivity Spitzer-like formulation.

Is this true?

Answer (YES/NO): NO